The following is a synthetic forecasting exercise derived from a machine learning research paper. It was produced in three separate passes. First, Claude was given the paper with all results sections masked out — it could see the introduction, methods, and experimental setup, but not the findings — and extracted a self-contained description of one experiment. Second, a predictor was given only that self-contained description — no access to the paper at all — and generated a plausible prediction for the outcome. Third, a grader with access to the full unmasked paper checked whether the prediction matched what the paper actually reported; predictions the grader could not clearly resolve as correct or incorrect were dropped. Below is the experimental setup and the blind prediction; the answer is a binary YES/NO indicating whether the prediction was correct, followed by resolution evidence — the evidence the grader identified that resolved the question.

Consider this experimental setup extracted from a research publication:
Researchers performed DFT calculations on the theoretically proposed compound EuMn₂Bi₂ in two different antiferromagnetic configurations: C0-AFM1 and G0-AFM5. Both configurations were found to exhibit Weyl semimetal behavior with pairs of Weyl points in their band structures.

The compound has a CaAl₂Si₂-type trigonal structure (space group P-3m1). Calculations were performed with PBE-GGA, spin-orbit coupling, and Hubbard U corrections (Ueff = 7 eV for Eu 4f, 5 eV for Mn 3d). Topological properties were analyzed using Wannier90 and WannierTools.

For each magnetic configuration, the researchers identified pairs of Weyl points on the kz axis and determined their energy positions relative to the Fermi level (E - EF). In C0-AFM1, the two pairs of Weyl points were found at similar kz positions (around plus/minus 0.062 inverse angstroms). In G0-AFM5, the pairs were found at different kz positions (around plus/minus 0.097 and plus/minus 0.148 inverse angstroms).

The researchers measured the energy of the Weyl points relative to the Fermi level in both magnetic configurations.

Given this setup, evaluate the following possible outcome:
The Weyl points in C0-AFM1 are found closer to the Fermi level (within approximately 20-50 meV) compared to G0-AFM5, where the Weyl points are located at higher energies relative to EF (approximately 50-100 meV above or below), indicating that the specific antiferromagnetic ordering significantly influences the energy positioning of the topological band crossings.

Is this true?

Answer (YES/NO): NO